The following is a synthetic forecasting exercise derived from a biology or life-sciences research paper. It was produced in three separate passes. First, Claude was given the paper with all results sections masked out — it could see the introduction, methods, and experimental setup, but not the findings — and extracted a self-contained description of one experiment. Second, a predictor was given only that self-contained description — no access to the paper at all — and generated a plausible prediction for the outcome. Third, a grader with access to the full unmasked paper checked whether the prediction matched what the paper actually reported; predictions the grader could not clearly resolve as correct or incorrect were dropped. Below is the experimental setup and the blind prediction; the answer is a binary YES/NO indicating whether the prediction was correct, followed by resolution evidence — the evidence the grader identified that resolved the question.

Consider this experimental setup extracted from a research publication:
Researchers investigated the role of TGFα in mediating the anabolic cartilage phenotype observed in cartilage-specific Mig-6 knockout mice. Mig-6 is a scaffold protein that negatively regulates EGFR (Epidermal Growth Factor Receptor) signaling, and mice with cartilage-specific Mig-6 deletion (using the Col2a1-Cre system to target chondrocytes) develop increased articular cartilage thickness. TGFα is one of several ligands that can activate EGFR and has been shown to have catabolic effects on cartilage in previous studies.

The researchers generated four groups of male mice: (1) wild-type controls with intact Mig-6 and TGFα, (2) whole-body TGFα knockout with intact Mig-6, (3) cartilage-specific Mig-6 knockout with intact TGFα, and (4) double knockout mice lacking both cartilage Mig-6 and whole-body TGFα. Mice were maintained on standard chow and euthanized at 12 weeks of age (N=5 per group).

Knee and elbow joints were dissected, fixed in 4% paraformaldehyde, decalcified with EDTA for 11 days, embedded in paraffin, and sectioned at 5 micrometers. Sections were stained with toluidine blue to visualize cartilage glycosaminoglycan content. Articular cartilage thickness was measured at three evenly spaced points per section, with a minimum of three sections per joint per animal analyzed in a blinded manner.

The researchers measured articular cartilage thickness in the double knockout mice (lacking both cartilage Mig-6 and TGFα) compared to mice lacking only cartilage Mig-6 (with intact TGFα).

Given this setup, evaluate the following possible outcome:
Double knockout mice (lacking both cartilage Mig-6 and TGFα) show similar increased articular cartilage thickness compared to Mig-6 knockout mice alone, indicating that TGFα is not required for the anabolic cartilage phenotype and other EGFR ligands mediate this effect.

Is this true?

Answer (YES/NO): YES